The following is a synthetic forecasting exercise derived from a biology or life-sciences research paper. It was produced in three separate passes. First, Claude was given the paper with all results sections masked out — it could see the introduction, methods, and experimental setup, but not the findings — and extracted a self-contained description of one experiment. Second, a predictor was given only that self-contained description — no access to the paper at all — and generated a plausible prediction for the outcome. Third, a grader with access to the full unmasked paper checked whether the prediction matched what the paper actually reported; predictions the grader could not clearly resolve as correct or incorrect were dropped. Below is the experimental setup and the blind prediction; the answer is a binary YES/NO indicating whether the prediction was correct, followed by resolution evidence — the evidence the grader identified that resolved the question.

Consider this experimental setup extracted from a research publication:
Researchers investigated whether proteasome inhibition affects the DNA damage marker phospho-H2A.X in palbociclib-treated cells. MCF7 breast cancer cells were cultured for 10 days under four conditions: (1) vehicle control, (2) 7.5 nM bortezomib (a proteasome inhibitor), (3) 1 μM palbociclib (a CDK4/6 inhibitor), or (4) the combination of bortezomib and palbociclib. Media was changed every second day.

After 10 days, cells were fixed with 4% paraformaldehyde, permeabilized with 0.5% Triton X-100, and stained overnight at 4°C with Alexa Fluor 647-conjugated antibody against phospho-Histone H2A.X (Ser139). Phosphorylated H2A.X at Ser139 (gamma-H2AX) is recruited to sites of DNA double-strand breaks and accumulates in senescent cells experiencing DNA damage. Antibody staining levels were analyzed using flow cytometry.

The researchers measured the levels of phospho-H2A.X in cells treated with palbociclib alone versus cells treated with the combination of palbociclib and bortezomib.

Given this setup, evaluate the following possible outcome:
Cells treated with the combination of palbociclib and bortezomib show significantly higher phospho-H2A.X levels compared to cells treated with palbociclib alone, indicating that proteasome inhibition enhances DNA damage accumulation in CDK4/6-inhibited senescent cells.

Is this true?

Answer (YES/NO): NO